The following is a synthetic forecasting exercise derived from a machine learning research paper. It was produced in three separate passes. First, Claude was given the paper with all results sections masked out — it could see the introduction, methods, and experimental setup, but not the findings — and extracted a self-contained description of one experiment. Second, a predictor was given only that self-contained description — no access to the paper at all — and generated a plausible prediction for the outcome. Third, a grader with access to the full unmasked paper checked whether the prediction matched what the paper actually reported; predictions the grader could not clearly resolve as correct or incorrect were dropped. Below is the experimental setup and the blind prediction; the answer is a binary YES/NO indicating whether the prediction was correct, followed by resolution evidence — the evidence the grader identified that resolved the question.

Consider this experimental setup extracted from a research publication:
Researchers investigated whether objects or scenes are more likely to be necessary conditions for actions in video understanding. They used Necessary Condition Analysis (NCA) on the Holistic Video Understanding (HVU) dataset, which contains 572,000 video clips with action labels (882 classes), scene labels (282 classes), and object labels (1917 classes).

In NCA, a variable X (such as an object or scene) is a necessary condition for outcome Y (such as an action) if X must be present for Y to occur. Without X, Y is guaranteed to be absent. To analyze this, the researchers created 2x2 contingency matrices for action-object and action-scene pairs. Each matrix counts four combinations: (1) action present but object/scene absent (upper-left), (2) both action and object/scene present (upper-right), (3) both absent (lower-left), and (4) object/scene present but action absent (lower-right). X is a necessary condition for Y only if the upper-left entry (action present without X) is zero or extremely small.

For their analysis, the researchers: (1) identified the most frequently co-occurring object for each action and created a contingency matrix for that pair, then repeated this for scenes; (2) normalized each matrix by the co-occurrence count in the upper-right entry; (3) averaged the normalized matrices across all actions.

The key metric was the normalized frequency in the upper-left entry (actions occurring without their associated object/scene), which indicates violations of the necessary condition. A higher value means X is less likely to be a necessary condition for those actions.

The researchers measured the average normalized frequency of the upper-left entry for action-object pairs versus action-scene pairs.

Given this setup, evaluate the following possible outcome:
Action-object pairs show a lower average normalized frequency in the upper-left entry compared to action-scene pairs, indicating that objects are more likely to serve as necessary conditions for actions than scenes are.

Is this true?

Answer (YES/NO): YES